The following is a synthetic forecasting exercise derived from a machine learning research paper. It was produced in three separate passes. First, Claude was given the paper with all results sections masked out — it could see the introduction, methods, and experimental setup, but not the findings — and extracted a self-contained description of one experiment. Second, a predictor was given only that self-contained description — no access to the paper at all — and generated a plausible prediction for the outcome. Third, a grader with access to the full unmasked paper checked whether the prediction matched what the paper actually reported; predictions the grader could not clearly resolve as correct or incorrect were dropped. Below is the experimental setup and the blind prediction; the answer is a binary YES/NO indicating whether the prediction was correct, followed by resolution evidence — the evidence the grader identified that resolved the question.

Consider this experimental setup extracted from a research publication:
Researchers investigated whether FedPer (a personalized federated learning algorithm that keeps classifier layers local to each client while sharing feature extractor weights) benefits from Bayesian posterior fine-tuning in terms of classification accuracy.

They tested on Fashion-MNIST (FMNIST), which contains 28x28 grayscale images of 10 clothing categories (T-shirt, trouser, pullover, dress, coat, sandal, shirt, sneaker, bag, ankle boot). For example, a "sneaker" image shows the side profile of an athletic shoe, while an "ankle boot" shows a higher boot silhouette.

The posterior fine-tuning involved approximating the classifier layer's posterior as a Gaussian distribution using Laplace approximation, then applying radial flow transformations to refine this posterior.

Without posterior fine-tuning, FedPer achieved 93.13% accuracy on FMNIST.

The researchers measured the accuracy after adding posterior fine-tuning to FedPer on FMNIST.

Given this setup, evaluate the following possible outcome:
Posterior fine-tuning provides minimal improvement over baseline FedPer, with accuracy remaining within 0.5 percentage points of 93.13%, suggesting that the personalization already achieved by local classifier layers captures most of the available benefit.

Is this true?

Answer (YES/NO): YES